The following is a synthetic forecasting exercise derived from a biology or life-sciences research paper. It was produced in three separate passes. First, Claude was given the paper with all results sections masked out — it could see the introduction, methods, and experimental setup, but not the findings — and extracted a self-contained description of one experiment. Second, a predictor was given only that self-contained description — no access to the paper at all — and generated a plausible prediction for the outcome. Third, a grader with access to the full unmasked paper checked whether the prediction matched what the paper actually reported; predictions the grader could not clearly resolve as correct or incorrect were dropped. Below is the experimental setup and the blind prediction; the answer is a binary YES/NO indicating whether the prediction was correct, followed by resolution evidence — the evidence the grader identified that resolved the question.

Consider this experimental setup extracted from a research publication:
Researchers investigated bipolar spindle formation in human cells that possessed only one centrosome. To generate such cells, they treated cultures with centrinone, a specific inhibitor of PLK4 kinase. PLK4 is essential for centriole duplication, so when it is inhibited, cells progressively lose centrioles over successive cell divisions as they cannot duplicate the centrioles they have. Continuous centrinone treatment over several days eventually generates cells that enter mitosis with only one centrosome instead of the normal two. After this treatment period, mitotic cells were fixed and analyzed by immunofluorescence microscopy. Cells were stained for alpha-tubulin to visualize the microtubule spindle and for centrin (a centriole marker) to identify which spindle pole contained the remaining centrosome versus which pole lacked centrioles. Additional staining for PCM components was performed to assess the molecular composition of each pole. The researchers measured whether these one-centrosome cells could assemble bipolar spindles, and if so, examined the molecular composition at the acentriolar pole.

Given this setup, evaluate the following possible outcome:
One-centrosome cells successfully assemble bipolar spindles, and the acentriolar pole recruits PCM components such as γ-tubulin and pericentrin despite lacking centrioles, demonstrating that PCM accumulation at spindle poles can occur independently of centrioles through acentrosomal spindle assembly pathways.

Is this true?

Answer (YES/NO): YES